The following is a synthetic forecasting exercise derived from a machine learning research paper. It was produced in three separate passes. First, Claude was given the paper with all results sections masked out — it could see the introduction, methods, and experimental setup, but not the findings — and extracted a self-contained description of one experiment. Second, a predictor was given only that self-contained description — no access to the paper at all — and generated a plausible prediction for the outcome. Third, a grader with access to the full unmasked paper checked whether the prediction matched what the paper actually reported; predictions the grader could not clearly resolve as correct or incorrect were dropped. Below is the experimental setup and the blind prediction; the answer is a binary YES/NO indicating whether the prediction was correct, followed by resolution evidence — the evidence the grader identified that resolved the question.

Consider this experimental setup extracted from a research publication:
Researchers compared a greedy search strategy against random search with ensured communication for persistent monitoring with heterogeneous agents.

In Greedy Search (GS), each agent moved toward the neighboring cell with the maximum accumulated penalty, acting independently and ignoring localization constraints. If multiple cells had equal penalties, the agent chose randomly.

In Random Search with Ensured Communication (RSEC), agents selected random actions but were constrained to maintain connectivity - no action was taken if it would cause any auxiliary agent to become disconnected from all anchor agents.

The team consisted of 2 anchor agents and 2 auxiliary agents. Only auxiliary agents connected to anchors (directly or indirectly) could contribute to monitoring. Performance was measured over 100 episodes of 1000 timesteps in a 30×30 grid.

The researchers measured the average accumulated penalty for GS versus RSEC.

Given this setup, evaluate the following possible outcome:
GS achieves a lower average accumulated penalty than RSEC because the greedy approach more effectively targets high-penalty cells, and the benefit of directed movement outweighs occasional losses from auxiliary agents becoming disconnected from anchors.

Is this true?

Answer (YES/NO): YES